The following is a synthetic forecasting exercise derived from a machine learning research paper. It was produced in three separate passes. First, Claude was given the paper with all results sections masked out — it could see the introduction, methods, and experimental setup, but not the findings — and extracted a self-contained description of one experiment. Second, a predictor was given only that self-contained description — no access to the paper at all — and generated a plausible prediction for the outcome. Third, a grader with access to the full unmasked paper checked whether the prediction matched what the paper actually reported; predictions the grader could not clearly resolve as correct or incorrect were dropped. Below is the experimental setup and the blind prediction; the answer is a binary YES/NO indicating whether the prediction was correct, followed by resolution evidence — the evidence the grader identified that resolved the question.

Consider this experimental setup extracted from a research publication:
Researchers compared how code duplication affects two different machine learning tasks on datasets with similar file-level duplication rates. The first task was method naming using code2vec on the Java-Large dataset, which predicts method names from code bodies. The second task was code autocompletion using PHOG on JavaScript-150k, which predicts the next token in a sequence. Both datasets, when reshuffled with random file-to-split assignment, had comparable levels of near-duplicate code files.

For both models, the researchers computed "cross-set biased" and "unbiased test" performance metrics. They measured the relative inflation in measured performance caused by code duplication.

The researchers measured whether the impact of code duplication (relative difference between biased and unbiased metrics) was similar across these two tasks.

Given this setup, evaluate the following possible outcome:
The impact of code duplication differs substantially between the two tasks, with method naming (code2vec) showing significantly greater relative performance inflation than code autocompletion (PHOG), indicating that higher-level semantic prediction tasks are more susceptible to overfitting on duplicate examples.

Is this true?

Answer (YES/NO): NO